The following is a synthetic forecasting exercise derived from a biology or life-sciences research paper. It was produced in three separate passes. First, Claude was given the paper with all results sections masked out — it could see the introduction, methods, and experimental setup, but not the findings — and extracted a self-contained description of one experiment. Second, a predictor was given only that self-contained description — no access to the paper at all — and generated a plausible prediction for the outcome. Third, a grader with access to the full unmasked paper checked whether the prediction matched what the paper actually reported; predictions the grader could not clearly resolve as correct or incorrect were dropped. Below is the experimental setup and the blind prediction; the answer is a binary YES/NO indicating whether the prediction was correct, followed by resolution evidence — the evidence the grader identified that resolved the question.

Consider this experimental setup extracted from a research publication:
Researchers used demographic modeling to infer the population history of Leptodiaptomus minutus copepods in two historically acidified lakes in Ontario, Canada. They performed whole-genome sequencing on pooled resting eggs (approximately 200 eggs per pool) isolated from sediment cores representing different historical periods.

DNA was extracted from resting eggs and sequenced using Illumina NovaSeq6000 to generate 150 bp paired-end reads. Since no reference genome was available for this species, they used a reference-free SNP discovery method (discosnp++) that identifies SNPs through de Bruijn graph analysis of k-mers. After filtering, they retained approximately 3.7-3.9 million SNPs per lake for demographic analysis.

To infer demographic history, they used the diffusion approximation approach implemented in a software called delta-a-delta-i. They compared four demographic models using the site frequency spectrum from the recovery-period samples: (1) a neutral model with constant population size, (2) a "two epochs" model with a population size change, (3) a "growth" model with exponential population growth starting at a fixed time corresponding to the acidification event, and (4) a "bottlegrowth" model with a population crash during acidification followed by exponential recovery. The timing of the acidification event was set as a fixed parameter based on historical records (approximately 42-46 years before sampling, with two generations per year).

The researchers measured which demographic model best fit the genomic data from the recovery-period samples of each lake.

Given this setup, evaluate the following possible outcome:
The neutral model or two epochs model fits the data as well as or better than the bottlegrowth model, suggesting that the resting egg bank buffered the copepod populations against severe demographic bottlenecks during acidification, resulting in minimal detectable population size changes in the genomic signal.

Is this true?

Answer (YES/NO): NO